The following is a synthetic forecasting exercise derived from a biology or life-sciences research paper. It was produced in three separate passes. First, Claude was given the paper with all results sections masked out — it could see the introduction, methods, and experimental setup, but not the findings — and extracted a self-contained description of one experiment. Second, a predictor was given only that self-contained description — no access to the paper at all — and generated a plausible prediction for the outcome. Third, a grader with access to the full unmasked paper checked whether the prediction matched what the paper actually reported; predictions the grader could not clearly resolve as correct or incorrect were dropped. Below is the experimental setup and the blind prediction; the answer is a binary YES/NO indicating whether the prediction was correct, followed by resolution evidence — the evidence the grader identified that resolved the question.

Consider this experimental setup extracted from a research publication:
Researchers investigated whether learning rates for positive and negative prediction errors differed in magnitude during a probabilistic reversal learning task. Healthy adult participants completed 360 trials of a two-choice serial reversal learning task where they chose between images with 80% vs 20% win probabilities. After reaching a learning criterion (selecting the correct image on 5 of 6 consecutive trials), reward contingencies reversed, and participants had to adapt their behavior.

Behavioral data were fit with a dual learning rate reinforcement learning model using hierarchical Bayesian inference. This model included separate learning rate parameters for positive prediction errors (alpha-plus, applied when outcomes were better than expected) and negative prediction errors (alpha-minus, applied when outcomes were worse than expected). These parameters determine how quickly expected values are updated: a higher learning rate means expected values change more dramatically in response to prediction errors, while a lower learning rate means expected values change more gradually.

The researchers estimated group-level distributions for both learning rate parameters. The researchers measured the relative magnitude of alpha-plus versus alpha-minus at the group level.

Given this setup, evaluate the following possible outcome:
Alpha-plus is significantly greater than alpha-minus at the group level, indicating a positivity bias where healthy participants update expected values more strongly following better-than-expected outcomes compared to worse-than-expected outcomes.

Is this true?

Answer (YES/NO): NO